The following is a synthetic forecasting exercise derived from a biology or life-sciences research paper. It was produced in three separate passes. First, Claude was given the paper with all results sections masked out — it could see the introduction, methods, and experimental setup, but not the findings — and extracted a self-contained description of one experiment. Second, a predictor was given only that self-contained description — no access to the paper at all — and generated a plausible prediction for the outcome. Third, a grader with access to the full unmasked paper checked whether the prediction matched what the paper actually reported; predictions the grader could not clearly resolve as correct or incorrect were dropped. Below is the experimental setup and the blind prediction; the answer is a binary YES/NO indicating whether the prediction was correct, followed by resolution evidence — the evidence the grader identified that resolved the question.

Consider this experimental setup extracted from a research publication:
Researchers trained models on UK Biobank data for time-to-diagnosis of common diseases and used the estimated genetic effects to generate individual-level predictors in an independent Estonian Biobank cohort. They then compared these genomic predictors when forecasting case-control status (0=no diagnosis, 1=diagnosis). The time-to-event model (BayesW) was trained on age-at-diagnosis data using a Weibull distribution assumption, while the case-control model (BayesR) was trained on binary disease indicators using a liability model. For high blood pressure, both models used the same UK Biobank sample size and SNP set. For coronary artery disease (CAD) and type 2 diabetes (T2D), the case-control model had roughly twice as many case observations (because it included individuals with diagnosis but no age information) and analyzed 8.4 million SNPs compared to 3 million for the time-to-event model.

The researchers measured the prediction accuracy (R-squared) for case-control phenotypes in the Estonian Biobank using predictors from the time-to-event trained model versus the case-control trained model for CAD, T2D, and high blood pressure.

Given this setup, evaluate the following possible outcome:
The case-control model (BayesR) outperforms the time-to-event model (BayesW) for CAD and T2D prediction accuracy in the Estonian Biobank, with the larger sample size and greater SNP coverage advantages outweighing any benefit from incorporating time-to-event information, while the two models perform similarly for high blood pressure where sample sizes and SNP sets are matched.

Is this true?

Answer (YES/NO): NO